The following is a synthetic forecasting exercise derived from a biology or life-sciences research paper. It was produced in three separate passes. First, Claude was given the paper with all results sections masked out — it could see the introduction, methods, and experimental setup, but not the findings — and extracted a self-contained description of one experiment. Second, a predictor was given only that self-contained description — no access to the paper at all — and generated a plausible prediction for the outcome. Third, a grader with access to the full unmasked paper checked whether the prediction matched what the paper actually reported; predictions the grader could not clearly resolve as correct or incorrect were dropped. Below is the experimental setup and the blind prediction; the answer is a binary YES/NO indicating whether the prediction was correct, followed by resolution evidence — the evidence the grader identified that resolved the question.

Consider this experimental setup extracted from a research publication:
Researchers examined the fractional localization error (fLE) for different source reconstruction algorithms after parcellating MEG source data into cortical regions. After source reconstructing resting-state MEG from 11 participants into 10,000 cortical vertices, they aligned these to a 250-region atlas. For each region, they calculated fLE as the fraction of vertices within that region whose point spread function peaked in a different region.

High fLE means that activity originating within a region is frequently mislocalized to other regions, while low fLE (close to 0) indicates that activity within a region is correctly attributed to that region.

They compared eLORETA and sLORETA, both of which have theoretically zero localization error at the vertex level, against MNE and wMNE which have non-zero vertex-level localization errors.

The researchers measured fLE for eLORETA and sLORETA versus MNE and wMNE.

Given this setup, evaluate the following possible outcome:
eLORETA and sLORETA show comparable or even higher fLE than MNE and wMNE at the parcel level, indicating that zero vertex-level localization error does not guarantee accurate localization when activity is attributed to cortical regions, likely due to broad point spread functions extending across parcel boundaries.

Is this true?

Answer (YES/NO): NO